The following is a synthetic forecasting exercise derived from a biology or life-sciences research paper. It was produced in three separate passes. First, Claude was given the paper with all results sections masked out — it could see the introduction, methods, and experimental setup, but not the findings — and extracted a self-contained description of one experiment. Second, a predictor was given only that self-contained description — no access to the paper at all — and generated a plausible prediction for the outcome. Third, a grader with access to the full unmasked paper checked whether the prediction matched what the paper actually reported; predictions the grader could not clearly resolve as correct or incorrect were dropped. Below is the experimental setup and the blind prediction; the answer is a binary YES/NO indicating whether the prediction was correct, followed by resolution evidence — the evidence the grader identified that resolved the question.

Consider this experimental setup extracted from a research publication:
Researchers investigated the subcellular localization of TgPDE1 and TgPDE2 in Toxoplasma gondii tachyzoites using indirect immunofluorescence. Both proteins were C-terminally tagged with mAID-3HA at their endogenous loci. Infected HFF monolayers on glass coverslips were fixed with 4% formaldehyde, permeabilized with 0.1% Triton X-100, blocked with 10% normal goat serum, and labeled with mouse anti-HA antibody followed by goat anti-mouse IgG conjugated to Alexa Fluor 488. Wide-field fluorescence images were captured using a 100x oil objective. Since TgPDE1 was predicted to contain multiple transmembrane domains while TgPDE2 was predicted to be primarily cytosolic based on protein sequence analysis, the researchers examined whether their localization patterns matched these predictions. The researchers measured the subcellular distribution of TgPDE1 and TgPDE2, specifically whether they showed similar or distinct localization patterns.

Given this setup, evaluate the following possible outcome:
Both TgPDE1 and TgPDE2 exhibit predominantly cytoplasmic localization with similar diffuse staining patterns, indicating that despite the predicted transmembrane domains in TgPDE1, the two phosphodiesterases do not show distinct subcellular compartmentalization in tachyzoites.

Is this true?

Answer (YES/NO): NO